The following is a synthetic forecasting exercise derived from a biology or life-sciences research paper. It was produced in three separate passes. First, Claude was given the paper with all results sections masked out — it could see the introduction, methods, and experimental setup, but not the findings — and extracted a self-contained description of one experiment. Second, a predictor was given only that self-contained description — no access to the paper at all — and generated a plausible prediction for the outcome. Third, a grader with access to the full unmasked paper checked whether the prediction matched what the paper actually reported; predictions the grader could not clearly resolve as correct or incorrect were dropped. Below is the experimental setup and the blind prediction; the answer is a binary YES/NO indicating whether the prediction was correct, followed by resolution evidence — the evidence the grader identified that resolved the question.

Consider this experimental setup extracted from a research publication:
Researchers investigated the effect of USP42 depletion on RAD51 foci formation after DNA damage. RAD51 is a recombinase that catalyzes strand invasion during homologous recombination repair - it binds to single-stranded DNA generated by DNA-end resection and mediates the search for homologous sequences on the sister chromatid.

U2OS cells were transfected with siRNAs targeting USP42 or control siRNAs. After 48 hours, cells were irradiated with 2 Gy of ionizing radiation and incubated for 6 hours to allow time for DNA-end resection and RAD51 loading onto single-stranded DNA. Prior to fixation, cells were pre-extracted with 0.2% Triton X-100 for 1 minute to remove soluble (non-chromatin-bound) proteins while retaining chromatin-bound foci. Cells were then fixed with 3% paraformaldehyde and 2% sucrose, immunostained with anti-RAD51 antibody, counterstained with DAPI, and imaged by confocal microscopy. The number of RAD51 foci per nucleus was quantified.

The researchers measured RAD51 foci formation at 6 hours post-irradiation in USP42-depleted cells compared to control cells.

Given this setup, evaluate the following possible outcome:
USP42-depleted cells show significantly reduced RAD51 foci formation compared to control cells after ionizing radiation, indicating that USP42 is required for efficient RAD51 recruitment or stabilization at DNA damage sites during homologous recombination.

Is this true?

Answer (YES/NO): YES